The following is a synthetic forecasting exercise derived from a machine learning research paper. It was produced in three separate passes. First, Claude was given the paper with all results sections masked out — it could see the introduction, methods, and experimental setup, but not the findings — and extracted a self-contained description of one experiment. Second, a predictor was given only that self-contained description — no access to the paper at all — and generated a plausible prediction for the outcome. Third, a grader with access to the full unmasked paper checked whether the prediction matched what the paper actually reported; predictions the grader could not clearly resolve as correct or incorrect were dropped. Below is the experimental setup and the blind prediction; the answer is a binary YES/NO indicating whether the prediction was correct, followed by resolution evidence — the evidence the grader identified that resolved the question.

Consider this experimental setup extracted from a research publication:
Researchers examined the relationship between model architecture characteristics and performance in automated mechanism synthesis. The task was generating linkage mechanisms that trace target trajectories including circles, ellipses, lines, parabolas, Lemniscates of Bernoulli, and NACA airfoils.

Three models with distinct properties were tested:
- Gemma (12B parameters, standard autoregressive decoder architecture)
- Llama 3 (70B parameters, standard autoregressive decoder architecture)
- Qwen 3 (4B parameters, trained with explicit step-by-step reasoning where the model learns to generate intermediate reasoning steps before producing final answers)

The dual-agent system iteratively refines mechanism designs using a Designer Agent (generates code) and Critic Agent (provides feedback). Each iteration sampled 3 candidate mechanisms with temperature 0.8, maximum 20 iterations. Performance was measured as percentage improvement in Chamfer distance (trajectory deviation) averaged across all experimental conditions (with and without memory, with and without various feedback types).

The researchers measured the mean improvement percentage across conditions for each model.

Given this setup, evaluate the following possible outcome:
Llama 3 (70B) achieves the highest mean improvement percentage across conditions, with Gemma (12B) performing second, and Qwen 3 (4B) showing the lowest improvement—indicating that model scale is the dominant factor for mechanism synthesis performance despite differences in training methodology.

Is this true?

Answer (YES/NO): NO